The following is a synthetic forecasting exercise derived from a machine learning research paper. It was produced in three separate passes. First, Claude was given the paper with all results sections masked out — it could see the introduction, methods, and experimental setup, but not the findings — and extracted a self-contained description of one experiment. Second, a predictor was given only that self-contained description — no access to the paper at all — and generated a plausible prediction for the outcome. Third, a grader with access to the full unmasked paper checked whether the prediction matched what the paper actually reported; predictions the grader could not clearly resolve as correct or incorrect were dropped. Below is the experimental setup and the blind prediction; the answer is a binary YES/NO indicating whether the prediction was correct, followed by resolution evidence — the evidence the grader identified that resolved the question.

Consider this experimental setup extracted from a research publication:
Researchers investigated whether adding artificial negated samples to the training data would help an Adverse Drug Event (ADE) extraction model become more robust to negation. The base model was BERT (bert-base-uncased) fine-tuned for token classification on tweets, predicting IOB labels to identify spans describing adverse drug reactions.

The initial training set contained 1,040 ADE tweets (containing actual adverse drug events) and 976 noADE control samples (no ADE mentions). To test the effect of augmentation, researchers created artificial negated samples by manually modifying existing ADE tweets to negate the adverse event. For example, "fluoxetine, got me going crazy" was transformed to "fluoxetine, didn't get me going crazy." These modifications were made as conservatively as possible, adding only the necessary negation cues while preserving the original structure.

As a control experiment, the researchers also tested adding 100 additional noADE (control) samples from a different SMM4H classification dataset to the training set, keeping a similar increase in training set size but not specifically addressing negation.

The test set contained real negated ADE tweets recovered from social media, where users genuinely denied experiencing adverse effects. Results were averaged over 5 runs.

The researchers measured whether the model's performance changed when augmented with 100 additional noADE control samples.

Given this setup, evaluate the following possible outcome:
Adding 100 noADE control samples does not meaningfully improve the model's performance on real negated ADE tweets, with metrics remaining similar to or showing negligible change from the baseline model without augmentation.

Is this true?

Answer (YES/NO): YES